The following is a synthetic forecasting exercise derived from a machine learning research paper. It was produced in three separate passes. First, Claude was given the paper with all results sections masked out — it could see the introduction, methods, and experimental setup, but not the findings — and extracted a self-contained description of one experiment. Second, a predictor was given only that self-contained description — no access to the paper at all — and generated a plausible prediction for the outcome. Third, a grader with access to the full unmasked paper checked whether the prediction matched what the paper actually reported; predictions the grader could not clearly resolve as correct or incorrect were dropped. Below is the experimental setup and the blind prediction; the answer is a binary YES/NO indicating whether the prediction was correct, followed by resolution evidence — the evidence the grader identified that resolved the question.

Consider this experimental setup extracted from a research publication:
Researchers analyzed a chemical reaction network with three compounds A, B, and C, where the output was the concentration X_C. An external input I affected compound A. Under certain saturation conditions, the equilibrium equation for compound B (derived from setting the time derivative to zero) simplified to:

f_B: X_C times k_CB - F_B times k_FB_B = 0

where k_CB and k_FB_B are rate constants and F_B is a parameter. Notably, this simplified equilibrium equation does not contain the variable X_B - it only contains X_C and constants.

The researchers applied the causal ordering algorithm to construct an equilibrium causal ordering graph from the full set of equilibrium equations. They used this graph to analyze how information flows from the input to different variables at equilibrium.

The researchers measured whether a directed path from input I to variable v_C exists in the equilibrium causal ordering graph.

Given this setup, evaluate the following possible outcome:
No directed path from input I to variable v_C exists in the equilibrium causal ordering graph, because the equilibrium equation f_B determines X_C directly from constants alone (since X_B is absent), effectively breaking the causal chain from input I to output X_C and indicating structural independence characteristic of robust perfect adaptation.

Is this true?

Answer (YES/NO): YES